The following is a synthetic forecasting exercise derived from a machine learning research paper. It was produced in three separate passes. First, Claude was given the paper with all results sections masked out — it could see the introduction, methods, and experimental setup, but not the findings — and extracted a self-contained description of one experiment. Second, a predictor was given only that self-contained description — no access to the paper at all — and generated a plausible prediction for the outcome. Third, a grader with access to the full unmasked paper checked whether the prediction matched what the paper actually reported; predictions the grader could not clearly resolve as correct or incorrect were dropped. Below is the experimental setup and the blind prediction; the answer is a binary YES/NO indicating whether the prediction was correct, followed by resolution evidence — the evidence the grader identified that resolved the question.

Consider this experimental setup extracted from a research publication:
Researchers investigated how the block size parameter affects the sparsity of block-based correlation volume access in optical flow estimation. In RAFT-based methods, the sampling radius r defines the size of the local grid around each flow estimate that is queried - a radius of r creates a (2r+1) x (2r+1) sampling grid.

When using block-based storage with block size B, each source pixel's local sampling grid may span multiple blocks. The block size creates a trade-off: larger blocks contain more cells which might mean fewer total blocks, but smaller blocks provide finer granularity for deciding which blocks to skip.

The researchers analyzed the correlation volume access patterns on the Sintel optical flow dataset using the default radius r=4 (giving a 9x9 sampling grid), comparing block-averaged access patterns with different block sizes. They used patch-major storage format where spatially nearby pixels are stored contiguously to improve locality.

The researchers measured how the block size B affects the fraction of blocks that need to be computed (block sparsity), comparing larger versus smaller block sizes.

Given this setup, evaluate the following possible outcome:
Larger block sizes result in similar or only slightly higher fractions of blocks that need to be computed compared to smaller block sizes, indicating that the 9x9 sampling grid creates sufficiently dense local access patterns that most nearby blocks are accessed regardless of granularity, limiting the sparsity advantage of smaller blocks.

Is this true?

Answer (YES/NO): NO